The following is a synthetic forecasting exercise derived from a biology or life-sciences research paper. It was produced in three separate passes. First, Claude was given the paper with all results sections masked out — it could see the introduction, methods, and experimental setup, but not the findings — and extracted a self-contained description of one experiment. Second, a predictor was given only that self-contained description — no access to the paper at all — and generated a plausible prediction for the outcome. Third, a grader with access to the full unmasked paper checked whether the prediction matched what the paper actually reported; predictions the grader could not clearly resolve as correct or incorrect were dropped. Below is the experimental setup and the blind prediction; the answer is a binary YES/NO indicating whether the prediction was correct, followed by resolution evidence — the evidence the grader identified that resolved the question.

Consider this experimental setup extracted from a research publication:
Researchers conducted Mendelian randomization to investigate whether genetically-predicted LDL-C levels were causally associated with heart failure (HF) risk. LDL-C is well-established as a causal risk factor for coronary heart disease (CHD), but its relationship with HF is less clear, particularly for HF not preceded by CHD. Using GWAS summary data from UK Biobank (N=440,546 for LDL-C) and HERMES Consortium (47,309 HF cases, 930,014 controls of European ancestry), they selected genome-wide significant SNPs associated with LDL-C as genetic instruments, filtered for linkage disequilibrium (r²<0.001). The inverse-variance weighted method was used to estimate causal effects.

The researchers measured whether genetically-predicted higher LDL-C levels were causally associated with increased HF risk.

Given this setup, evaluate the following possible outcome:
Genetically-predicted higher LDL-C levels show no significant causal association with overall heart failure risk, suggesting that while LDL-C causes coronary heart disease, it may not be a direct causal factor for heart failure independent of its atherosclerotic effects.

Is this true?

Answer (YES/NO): NO